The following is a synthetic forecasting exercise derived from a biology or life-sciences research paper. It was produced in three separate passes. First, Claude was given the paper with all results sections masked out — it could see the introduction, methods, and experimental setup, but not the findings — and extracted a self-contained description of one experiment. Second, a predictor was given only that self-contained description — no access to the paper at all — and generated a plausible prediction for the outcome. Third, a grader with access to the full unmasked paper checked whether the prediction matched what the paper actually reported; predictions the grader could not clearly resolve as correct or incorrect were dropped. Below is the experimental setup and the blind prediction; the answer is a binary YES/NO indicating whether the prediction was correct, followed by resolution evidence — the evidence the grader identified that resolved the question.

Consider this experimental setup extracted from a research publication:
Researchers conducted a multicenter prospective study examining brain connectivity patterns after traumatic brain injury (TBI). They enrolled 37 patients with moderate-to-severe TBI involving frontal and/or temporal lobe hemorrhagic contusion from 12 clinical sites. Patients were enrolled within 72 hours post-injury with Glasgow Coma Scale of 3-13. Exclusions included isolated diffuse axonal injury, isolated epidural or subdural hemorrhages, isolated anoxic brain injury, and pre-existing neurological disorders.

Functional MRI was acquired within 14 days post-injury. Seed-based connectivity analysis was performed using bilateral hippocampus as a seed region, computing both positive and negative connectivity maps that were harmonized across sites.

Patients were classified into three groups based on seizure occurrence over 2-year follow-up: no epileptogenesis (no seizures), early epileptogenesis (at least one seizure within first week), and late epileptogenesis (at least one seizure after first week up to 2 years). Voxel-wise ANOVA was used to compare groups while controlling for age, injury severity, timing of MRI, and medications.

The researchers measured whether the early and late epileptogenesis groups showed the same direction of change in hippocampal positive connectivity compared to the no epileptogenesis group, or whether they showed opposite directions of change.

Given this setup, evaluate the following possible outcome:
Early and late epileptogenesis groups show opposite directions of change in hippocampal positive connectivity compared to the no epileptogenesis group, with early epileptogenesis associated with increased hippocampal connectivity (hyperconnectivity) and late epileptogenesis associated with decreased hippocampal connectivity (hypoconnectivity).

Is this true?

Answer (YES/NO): YES